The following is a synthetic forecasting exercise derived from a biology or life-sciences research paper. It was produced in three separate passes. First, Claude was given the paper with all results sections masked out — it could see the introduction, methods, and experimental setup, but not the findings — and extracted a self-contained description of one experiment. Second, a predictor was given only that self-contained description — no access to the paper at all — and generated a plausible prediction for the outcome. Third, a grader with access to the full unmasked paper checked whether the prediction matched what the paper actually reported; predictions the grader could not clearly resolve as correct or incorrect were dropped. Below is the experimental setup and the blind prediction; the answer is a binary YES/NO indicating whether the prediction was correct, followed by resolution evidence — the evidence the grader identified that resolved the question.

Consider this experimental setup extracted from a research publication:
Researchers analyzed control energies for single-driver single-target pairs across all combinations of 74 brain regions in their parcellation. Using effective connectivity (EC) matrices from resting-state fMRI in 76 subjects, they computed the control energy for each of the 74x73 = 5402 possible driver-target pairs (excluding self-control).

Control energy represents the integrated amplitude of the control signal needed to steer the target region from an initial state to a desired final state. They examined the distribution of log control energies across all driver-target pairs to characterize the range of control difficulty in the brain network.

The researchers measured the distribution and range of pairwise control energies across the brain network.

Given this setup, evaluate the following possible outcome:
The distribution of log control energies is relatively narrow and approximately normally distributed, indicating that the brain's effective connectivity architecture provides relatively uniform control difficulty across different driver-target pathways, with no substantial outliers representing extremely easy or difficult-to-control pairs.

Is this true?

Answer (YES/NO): NO